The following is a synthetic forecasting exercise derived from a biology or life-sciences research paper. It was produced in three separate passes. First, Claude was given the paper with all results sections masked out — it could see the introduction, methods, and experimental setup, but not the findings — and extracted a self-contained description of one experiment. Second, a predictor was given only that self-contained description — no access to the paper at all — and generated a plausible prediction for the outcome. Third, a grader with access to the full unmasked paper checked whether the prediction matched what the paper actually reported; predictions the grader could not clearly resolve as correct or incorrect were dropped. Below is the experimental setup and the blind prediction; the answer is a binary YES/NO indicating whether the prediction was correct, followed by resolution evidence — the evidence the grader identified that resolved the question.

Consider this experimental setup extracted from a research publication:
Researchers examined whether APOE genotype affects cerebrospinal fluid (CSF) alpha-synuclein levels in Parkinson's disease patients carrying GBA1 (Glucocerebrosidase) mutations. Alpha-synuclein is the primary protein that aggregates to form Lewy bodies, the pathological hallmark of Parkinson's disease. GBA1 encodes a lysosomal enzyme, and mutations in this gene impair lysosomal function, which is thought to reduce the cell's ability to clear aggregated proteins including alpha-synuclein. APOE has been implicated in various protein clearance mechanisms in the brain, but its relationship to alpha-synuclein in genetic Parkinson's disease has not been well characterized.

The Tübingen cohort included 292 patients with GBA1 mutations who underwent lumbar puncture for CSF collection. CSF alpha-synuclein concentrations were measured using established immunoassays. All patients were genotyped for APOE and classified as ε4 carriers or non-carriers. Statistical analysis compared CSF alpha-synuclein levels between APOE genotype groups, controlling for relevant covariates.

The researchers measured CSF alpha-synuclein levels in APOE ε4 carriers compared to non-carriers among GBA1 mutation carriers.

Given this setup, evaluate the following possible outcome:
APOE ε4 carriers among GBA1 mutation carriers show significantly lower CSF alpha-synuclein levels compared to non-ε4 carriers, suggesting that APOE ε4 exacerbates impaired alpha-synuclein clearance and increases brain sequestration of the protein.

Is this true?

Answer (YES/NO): NO